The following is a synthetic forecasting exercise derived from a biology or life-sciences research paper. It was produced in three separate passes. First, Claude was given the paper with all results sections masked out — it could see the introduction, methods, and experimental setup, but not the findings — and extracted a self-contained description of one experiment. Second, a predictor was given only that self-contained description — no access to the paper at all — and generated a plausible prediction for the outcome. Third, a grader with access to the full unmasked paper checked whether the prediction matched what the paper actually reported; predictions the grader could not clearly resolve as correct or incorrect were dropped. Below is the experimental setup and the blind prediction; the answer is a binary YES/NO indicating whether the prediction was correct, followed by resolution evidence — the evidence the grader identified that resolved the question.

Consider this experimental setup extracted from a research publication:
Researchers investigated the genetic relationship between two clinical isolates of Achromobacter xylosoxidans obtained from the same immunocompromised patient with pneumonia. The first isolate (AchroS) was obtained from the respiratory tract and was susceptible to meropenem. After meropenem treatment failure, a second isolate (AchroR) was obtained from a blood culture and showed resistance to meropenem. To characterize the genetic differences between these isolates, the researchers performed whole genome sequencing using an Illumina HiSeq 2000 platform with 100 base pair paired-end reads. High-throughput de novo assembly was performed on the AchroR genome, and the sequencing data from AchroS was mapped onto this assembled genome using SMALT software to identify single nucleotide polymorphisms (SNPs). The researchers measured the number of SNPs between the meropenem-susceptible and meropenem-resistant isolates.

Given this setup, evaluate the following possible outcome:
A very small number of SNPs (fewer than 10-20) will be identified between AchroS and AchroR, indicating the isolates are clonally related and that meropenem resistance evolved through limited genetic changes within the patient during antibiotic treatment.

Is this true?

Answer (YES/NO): YES